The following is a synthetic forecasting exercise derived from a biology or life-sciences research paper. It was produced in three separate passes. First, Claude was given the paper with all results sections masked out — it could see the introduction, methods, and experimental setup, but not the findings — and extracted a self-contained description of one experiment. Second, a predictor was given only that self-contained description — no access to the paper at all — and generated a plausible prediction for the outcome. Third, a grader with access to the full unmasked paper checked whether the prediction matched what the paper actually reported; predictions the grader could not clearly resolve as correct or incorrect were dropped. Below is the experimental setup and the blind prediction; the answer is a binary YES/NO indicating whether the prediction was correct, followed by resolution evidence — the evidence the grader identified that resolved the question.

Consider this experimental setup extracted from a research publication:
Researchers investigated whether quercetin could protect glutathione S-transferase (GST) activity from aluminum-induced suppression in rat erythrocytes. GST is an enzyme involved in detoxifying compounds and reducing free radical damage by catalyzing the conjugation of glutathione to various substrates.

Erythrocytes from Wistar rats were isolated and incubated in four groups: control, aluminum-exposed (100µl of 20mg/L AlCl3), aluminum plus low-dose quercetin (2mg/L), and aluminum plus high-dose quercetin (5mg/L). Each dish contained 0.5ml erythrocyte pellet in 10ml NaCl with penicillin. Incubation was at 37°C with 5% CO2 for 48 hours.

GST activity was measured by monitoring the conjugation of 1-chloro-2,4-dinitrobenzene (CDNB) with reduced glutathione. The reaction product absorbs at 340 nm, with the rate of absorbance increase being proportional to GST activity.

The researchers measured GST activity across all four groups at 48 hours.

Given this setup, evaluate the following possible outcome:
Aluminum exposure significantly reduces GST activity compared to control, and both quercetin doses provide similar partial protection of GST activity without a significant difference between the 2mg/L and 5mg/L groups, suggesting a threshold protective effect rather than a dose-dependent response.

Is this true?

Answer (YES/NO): NO